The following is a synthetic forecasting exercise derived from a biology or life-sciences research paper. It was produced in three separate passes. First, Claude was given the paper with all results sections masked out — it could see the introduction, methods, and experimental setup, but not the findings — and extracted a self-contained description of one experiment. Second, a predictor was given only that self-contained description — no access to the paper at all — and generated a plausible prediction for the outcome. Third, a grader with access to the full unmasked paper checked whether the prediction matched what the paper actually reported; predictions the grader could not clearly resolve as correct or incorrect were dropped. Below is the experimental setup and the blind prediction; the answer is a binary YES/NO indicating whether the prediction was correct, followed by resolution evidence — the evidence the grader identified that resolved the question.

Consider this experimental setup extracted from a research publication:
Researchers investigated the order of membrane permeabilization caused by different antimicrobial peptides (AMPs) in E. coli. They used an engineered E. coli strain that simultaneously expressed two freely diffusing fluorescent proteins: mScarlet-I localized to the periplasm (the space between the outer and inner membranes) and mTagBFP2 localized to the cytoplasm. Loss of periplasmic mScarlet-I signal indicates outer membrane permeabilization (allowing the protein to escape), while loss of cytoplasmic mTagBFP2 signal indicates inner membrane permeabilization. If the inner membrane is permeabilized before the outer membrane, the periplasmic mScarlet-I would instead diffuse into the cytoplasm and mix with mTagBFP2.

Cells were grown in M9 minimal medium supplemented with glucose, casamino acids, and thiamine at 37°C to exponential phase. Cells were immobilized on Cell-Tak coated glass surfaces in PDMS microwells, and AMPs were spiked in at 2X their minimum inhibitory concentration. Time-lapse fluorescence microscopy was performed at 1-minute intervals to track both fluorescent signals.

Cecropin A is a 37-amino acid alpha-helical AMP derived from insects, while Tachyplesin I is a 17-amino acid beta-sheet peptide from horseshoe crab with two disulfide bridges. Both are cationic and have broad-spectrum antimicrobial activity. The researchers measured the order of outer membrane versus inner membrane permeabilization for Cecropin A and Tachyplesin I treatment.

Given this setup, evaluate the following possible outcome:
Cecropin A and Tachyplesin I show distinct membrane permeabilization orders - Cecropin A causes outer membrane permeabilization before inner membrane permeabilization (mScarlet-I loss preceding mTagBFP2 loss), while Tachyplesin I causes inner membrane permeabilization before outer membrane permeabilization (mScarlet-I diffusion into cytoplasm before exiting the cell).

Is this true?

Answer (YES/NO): NO